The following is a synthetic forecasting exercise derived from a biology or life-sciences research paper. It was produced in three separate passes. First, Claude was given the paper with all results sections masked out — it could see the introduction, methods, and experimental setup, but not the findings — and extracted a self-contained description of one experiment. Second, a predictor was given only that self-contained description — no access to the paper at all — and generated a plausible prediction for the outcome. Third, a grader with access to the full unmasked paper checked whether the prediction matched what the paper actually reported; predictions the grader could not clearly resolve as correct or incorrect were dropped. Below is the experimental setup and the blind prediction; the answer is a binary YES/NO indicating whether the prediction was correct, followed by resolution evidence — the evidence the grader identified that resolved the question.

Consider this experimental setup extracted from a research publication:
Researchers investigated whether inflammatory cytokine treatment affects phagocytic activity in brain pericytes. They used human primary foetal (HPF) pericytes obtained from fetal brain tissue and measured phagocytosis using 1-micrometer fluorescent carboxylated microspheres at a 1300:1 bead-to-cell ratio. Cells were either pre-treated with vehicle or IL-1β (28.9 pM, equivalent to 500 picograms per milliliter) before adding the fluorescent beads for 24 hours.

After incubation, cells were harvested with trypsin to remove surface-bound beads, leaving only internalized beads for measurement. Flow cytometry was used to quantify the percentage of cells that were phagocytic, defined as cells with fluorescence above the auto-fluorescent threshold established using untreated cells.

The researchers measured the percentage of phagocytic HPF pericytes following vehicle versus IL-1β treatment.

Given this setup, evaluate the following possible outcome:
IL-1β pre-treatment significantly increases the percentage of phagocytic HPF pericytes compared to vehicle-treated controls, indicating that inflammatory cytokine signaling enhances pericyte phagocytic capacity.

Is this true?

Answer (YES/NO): NO